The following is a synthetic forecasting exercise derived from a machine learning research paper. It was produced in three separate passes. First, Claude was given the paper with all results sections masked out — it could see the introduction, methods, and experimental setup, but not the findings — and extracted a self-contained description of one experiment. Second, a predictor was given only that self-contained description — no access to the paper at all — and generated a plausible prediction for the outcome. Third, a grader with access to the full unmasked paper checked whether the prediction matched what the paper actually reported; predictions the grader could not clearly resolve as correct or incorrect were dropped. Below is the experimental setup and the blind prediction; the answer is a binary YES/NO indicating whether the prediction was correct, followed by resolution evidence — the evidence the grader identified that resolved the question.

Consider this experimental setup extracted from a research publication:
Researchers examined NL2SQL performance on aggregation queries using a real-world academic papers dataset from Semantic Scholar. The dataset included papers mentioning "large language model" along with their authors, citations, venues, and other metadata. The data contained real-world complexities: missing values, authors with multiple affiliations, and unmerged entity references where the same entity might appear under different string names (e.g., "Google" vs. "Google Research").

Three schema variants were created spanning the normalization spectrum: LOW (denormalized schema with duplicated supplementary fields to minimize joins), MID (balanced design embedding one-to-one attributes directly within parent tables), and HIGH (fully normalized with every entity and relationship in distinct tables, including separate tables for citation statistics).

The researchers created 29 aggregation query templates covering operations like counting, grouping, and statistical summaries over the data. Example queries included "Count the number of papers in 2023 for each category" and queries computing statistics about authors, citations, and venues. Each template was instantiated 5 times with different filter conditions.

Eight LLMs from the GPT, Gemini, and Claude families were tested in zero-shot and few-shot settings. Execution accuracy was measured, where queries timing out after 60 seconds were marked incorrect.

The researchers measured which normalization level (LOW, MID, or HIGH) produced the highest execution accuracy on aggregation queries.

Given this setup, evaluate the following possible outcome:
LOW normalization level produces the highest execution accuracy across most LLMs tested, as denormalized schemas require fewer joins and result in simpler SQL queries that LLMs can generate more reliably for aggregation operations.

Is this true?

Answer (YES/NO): NO